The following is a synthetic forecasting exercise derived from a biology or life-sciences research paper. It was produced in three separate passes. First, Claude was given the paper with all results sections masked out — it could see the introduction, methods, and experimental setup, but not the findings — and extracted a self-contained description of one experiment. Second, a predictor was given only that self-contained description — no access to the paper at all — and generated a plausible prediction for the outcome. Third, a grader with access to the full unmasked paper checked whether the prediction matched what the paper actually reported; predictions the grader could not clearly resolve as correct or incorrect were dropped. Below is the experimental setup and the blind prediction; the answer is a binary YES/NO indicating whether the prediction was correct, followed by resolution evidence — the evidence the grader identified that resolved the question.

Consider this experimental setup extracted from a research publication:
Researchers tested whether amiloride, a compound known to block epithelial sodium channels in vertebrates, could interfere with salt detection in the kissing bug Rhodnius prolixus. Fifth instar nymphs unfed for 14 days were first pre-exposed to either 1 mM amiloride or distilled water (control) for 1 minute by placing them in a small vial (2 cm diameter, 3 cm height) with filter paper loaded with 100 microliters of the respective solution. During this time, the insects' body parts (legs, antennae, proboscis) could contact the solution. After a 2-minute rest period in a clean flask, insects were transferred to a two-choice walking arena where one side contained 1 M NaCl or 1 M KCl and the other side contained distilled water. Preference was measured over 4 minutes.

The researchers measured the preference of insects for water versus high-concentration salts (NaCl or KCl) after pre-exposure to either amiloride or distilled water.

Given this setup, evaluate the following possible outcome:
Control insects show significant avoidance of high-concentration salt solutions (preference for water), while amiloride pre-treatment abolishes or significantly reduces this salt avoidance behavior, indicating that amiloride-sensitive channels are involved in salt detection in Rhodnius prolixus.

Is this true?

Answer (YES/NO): YES